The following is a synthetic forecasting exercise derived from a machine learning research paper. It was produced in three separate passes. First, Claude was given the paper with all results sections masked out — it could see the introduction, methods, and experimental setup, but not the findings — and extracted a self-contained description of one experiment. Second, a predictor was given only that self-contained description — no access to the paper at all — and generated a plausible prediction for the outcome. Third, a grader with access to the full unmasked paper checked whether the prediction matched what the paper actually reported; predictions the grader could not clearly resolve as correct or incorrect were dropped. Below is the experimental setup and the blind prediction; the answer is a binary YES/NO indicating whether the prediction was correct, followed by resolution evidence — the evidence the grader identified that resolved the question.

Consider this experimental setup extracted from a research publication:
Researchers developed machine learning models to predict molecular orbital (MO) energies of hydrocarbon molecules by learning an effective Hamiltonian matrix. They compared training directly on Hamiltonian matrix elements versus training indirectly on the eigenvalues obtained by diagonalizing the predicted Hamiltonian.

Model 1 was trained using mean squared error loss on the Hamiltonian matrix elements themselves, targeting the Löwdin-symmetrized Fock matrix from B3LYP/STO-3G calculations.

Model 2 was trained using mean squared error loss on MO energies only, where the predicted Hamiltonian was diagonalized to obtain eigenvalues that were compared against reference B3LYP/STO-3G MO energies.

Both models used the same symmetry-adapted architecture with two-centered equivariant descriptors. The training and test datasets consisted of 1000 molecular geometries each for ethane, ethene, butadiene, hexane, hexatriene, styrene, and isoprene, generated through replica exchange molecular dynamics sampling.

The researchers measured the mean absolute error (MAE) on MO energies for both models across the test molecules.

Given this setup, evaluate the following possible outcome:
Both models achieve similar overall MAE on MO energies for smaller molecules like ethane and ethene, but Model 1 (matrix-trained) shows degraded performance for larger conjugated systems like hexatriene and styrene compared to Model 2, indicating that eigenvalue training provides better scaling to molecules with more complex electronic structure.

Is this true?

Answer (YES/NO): NO